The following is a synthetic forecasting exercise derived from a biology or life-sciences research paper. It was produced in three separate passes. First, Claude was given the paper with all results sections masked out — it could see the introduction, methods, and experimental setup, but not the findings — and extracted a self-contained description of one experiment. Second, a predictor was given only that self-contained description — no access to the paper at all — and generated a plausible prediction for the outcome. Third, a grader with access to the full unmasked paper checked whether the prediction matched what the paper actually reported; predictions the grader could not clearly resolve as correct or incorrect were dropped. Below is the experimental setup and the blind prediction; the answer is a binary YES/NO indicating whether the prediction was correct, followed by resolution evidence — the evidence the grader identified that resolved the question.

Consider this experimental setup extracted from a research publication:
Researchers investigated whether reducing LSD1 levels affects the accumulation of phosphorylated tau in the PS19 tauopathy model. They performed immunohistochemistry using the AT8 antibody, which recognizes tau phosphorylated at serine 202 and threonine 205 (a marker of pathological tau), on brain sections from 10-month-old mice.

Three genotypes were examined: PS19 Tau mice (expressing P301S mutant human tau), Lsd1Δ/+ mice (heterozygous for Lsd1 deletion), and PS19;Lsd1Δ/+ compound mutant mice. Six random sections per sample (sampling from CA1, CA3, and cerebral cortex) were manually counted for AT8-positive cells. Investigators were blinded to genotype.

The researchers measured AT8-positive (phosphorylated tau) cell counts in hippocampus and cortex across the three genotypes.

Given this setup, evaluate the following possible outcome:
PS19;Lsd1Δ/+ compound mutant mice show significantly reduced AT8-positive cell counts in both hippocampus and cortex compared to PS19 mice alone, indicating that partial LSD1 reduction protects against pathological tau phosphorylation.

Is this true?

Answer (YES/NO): NO